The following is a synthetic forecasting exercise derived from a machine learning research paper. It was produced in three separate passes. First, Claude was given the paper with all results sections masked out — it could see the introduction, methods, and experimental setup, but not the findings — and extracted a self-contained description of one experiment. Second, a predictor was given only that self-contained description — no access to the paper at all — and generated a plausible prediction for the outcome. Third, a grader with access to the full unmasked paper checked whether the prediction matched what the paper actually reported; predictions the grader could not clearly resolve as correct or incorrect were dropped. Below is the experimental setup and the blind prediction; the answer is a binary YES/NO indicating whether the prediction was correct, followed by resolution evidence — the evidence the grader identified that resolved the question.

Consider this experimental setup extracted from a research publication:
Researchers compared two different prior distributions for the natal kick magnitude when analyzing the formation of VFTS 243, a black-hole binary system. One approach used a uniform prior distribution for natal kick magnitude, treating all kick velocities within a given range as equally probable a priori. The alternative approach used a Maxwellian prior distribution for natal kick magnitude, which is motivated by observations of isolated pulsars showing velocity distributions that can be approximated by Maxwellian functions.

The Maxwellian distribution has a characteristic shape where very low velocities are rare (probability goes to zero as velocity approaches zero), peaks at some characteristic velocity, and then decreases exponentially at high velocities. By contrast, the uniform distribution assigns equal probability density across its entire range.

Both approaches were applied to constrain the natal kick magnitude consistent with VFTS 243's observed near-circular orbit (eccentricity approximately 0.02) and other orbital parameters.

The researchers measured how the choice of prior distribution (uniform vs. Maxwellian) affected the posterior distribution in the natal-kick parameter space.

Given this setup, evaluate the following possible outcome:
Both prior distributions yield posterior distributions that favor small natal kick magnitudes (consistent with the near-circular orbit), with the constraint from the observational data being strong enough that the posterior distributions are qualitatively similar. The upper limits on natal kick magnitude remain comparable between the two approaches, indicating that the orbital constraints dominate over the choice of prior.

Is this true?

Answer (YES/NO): YES